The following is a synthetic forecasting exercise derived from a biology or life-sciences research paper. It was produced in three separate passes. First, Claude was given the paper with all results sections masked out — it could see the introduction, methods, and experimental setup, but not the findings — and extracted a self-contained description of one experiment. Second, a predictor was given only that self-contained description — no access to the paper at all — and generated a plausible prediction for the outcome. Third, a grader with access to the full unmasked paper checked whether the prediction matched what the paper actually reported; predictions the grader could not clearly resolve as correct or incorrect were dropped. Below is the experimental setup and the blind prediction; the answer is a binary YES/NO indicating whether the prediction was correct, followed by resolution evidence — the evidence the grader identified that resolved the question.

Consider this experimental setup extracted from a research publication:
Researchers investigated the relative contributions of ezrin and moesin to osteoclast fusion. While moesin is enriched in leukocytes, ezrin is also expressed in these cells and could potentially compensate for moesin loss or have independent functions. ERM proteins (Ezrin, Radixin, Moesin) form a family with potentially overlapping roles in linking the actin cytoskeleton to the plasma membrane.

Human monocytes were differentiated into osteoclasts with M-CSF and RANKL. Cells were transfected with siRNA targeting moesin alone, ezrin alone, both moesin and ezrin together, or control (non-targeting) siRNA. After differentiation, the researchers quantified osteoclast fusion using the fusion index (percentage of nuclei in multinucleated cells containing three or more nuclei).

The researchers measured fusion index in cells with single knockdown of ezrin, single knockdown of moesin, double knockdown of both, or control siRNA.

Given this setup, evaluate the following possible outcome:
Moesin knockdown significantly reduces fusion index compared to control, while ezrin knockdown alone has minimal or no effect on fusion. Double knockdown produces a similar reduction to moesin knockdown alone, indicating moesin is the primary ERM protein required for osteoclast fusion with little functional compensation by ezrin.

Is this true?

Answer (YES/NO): NO